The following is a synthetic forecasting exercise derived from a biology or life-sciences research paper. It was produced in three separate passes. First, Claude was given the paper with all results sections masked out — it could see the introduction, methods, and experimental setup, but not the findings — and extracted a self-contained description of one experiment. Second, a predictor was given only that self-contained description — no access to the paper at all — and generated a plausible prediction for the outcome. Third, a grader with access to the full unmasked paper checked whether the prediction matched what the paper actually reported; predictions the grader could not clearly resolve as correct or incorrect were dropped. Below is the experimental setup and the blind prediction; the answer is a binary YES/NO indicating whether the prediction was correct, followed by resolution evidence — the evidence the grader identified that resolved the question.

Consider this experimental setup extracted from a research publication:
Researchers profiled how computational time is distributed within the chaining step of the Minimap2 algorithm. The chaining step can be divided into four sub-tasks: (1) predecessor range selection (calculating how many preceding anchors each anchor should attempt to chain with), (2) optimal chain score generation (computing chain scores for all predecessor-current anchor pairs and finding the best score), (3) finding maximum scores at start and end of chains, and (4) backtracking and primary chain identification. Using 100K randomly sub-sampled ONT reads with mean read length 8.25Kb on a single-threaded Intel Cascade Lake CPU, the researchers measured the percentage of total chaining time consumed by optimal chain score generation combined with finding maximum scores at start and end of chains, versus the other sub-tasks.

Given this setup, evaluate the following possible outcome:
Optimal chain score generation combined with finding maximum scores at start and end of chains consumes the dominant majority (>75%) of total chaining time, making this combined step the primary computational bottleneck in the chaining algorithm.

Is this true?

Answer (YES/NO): YES